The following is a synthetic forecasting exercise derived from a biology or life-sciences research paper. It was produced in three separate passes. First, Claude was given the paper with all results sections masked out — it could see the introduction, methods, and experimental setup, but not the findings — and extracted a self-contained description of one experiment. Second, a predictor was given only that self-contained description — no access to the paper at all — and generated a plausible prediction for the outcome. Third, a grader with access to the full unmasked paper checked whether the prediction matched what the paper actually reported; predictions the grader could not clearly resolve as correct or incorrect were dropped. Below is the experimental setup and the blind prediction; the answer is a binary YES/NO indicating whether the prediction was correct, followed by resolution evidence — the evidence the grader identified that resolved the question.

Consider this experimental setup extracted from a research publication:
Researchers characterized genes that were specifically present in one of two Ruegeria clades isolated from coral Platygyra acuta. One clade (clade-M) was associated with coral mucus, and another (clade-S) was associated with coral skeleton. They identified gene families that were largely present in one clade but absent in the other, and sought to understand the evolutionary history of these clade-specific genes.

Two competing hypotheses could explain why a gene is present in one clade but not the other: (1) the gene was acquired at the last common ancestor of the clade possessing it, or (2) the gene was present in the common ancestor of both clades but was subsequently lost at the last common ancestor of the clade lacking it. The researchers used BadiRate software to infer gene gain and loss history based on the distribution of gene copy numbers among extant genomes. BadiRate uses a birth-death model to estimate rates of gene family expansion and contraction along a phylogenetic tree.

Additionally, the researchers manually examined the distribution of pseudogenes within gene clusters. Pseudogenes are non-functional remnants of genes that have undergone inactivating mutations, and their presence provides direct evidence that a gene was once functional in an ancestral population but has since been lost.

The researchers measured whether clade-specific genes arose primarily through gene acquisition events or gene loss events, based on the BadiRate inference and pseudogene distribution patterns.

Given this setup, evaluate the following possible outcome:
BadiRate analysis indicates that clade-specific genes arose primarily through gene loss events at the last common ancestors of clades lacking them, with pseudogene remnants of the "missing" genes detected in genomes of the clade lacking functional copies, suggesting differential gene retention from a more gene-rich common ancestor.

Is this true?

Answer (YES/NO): NO